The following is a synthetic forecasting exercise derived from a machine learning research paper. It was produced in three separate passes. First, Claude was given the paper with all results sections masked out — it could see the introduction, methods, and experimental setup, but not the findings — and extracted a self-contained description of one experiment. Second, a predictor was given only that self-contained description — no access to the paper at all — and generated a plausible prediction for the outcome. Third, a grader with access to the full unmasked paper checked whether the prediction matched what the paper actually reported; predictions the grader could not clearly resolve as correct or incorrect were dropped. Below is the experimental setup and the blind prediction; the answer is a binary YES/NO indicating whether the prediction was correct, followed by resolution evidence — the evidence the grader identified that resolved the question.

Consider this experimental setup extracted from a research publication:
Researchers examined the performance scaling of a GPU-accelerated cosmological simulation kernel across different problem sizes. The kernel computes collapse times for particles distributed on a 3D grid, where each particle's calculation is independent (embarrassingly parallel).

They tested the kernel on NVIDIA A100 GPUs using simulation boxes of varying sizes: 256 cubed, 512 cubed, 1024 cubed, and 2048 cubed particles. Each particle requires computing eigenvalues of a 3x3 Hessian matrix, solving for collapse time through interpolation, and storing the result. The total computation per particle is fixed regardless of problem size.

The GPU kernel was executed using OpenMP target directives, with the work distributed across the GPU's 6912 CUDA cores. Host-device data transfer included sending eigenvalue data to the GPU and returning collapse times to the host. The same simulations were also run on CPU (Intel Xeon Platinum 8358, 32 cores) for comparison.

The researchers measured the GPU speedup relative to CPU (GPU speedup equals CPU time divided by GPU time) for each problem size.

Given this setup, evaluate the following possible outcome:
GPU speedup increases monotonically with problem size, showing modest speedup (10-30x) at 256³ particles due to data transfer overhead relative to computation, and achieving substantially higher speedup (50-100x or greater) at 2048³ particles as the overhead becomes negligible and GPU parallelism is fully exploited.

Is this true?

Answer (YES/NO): NO